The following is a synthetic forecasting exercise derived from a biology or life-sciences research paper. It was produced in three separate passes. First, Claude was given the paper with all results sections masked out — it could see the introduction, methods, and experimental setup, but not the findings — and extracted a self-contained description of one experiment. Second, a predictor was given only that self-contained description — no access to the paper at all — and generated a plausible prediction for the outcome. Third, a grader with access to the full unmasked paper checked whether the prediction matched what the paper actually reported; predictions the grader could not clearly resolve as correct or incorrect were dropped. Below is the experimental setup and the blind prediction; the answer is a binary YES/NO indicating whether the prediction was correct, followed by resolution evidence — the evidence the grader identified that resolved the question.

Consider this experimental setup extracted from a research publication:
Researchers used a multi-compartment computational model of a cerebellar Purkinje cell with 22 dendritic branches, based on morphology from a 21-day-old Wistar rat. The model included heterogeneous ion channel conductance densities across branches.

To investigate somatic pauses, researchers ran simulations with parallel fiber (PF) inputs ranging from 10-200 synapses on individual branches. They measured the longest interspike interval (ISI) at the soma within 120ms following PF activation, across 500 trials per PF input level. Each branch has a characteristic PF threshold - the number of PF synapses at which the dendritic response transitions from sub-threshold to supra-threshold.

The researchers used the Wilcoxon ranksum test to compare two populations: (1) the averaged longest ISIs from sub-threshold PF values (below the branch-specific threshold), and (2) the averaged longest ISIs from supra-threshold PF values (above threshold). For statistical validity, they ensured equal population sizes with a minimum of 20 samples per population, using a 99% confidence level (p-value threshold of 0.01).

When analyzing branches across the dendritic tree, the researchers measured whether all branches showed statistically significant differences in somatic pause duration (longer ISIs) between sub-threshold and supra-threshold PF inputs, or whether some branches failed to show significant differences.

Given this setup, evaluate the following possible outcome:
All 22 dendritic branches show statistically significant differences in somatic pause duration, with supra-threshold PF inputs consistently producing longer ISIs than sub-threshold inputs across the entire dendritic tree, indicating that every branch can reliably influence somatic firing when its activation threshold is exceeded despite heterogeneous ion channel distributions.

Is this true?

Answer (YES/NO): NO